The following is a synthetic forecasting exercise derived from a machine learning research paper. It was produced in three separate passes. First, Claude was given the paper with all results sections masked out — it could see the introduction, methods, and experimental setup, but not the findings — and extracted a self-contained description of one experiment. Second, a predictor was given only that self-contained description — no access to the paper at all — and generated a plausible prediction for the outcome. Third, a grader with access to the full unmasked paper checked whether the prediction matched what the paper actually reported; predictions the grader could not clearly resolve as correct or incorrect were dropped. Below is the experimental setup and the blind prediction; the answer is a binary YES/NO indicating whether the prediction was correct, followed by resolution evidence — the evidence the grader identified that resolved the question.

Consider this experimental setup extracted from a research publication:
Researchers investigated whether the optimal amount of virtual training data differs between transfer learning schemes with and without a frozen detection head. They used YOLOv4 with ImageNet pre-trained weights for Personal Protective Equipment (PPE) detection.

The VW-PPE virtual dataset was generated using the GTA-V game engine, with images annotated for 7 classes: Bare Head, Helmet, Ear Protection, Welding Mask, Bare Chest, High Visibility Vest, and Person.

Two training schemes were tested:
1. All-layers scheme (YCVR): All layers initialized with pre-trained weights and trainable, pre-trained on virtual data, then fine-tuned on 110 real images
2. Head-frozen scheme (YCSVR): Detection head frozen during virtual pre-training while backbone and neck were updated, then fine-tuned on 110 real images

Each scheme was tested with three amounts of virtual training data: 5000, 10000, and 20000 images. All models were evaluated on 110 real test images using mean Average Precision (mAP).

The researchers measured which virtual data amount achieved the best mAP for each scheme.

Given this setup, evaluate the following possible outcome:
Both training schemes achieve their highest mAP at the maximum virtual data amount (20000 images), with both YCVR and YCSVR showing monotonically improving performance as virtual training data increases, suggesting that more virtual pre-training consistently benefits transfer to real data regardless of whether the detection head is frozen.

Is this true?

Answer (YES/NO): NO